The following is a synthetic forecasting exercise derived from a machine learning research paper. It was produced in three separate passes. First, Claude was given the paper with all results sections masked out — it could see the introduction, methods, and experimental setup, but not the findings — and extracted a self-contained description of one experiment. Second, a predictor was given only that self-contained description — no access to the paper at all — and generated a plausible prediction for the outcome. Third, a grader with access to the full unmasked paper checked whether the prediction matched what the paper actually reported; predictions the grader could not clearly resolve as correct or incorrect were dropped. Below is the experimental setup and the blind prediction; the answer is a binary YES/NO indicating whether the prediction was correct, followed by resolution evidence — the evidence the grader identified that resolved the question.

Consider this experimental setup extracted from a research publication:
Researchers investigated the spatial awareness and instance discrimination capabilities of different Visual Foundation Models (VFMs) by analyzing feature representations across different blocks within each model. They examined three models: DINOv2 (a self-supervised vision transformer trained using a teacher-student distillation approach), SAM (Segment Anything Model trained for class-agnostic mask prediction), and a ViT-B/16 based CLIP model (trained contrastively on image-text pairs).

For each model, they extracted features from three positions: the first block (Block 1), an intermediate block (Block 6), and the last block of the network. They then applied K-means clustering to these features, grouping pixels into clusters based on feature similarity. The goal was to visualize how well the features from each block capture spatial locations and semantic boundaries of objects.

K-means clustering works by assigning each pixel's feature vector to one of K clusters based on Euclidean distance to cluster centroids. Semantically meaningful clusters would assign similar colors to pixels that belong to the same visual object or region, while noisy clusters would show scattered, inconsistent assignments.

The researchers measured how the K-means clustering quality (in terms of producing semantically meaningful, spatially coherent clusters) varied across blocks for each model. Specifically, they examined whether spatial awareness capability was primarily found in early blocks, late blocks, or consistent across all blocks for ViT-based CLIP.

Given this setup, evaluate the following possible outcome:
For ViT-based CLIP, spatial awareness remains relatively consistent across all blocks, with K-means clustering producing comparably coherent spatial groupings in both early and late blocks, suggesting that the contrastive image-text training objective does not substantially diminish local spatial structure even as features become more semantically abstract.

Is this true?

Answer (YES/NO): NO